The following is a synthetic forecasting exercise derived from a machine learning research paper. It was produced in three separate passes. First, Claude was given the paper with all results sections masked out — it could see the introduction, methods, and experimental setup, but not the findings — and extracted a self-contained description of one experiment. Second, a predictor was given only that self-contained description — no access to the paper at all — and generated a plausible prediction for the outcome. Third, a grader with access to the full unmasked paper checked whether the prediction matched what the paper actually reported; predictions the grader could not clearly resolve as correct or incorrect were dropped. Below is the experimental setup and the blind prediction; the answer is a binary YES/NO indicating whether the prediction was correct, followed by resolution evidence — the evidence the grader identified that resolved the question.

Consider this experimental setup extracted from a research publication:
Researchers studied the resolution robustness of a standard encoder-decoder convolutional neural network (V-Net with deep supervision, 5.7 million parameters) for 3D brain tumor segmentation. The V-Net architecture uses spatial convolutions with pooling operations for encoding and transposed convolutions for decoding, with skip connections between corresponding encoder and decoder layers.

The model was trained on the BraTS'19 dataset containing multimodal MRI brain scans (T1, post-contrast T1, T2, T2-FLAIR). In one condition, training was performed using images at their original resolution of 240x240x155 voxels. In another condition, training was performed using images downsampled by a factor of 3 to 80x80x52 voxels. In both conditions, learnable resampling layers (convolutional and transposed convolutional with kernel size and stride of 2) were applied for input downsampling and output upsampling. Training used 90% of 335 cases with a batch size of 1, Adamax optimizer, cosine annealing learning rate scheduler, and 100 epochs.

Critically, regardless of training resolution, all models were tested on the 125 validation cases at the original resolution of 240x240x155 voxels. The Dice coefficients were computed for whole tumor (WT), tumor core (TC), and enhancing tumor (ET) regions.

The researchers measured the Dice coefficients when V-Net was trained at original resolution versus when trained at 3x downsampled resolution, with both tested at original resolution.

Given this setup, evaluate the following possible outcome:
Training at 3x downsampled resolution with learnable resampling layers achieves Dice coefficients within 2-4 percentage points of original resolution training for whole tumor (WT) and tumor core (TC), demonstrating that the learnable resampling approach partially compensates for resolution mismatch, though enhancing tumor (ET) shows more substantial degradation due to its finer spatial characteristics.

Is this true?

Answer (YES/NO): NO